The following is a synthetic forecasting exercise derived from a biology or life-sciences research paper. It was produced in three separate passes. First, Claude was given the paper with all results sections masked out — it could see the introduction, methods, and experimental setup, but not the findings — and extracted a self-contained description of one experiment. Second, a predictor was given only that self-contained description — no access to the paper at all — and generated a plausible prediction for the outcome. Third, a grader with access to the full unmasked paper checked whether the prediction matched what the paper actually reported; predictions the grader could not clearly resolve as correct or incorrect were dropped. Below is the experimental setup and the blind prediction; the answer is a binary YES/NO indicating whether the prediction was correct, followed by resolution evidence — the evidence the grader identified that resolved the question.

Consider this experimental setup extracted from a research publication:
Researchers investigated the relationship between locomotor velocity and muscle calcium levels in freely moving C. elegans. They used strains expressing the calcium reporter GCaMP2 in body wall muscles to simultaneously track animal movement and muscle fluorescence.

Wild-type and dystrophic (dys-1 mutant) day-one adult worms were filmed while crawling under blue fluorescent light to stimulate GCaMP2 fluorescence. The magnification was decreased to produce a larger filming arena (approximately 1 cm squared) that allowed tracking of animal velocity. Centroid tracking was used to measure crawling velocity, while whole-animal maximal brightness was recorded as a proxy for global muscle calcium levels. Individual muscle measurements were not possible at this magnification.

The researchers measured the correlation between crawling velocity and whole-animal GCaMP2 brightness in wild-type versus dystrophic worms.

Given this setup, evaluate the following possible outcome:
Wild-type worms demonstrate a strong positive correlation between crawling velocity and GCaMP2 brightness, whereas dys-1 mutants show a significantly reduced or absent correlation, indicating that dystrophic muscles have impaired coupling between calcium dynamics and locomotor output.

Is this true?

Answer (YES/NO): NO